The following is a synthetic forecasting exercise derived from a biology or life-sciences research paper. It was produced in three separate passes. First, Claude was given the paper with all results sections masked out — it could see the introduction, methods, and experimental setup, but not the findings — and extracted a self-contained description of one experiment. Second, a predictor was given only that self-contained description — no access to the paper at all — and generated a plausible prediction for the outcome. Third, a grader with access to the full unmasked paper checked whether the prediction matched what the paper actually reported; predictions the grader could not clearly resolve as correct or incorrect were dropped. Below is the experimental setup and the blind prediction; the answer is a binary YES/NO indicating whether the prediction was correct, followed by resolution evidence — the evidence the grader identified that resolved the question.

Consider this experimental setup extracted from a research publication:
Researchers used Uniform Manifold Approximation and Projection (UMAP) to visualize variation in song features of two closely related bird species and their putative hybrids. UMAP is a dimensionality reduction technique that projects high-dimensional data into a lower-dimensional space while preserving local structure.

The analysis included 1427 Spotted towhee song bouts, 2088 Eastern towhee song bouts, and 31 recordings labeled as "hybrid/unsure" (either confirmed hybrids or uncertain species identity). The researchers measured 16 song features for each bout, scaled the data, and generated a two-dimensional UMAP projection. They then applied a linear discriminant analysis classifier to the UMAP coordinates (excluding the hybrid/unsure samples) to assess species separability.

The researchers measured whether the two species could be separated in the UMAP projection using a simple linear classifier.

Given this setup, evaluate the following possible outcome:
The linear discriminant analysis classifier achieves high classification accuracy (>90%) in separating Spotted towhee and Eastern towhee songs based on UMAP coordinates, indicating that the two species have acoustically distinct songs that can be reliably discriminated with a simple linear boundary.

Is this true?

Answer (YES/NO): NO